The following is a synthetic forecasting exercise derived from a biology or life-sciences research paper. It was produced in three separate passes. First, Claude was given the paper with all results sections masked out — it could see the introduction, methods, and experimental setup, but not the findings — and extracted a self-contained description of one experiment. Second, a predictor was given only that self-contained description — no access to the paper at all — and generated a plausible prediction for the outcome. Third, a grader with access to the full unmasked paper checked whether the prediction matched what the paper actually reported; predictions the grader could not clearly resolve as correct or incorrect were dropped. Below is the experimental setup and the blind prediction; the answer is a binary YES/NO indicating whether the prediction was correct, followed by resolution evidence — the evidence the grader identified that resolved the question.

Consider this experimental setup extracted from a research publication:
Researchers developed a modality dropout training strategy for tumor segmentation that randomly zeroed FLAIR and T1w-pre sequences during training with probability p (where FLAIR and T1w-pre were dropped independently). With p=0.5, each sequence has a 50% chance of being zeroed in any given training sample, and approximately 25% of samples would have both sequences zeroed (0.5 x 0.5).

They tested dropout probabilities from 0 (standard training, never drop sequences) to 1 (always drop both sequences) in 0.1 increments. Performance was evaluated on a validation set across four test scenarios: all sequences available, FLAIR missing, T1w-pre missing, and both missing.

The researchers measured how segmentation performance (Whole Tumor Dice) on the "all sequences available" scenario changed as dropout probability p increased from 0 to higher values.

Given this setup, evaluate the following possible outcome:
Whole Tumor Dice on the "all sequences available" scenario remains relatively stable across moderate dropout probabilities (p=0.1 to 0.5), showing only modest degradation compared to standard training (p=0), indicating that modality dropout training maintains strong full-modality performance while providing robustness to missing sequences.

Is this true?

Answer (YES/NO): YES